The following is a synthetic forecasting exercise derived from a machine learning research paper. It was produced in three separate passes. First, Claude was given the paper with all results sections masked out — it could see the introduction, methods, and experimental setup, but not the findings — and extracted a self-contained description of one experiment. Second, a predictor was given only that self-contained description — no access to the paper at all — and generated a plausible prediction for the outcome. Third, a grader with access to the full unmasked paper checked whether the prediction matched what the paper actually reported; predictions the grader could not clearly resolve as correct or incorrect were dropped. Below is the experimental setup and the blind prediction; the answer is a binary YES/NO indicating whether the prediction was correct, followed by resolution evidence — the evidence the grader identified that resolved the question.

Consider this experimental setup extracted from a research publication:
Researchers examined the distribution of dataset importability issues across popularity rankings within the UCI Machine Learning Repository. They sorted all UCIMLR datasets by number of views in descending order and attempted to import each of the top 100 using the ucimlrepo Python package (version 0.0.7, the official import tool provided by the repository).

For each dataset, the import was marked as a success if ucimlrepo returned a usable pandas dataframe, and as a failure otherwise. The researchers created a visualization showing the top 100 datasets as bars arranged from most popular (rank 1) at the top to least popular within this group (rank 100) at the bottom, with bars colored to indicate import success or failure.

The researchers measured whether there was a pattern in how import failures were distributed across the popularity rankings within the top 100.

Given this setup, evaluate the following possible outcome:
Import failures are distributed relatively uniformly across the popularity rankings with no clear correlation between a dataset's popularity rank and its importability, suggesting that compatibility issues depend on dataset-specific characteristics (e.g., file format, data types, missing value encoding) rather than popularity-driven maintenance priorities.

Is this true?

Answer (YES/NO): NO